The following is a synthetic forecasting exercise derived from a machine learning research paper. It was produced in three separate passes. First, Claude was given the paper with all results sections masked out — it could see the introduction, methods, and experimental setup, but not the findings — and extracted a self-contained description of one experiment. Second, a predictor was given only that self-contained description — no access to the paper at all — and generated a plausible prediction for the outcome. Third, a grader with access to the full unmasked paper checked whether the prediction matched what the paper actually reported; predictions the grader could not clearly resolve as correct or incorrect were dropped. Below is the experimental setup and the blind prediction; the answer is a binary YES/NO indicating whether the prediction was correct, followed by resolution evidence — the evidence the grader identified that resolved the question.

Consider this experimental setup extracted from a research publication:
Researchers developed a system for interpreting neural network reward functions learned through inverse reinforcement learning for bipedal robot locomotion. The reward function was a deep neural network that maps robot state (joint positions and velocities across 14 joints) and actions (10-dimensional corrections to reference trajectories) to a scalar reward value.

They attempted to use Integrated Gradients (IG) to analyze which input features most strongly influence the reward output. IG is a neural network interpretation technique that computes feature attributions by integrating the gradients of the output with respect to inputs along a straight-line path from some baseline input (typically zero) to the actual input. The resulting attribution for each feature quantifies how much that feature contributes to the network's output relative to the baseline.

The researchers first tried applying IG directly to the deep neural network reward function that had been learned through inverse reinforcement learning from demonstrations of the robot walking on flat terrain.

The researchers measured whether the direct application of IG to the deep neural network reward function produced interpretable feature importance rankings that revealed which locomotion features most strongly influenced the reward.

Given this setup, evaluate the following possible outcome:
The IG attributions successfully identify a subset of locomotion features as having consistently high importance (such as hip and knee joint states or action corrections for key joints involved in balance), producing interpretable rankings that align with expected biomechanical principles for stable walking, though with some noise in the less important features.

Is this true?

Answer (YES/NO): NO